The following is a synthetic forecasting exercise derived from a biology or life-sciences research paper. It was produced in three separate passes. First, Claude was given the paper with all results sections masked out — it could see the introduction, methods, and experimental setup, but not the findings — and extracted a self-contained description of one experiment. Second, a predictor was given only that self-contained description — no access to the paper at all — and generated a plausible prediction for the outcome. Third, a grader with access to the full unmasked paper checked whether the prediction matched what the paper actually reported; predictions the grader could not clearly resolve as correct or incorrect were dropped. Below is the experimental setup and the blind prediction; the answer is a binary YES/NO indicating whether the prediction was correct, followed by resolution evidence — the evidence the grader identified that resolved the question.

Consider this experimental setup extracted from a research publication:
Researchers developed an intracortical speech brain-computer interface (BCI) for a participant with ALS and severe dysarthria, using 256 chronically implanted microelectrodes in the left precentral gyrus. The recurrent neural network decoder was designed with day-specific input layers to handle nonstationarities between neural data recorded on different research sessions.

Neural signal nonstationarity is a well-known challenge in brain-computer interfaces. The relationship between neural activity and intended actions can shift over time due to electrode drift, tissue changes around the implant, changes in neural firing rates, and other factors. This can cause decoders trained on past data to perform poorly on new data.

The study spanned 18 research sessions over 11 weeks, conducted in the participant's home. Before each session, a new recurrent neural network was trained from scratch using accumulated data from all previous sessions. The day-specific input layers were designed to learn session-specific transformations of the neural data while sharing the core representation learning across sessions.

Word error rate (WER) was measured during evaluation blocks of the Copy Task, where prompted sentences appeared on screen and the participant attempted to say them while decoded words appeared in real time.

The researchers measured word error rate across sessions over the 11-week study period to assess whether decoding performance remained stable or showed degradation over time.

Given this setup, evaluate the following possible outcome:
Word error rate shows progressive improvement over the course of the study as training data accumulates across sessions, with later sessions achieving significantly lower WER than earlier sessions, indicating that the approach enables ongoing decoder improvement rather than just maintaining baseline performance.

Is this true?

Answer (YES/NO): YES